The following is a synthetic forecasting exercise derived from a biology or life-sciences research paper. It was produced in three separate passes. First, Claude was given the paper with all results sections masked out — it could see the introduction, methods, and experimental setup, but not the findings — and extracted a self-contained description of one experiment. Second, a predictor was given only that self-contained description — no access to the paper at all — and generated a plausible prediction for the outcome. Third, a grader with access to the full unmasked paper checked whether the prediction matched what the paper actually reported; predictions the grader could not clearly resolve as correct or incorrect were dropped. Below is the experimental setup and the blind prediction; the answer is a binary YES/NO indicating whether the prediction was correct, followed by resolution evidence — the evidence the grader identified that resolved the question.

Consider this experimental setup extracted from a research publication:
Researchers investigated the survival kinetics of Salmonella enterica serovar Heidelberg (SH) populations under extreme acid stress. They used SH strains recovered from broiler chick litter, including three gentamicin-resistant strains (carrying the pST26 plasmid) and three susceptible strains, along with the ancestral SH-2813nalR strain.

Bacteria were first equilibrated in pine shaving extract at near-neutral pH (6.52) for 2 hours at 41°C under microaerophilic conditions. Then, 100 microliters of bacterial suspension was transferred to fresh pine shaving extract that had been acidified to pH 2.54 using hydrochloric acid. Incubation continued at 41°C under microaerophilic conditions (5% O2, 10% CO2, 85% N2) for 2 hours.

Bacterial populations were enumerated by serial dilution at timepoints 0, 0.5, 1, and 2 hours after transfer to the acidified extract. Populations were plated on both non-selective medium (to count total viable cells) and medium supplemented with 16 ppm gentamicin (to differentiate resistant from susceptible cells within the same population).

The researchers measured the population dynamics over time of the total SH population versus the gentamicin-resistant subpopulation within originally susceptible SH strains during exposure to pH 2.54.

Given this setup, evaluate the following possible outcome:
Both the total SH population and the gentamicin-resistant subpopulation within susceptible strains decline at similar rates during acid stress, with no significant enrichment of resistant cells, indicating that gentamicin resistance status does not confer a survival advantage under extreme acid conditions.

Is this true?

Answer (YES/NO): NO